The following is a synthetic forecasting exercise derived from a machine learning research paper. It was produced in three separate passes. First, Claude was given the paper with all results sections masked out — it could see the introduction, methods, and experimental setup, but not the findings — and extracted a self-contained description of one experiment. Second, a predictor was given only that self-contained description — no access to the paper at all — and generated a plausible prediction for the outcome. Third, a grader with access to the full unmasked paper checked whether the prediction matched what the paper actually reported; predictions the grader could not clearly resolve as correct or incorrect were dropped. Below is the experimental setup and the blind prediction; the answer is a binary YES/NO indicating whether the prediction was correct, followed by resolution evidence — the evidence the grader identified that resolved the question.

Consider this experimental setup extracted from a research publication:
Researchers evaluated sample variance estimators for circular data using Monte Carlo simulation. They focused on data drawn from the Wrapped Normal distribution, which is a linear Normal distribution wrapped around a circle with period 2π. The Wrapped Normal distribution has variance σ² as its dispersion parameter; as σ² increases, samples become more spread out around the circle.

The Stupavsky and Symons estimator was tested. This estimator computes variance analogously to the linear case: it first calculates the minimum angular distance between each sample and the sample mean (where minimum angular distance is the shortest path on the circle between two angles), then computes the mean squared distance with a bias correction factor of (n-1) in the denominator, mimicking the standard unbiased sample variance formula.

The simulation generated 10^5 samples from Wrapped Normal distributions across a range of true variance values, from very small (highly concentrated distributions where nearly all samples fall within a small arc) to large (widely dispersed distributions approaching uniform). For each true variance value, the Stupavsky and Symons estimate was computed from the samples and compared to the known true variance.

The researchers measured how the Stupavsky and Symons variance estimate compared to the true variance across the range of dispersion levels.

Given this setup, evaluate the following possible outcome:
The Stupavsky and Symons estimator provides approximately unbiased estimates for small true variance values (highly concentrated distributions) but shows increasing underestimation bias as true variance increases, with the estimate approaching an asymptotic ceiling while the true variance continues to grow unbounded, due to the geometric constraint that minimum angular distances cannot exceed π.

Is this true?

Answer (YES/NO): YES